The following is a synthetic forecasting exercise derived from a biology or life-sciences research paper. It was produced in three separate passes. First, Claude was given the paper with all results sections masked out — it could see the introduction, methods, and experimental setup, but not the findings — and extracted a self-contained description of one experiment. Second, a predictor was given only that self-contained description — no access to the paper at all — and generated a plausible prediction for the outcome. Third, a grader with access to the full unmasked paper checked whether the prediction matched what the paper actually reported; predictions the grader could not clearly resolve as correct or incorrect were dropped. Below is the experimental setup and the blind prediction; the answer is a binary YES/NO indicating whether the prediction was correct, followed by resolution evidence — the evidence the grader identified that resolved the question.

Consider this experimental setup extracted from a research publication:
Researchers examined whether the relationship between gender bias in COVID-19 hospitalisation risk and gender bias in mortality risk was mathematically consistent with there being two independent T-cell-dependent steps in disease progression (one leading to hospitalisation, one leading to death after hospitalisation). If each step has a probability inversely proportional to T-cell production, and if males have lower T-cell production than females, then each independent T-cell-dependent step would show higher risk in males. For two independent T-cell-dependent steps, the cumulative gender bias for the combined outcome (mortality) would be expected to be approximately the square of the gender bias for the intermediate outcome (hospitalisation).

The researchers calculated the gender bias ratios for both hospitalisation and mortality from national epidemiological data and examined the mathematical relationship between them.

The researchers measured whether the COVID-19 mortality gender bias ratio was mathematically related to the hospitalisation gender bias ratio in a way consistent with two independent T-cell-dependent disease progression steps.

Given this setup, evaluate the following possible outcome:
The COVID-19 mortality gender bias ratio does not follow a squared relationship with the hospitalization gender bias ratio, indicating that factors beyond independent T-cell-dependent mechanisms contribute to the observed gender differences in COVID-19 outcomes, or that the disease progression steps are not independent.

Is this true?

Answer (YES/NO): NO